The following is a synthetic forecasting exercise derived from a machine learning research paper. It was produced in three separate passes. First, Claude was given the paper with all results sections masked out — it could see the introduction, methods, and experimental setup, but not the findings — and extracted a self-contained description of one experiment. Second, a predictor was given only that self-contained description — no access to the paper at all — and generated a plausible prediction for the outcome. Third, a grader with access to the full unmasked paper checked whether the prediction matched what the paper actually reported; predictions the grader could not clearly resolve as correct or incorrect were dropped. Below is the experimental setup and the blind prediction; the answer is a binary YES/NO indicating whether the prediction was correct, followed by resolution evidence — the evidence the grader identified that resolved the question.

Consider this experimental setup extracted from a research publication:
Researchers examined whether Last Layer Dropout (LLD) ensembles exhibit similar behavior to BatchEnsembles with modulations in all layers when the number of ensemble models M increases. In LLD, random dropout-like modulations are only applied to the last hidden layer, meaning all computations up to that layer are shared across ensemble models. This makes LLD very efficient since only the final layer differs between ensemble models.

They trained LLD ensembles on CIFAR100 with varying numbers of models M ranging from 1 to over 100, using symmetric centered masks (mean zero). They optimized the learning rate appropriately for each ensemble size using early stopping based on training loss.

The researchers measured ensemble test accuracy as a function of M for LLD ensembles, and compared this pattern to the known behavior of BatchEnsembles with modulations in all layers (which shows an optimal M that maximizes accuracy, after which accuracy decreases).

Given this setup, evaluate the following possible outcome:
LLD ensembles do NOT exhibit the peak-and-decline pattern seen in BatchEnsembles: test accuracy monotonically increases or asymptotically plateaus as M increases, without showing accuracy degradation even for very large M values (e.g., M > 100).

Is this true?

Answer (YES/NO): NO